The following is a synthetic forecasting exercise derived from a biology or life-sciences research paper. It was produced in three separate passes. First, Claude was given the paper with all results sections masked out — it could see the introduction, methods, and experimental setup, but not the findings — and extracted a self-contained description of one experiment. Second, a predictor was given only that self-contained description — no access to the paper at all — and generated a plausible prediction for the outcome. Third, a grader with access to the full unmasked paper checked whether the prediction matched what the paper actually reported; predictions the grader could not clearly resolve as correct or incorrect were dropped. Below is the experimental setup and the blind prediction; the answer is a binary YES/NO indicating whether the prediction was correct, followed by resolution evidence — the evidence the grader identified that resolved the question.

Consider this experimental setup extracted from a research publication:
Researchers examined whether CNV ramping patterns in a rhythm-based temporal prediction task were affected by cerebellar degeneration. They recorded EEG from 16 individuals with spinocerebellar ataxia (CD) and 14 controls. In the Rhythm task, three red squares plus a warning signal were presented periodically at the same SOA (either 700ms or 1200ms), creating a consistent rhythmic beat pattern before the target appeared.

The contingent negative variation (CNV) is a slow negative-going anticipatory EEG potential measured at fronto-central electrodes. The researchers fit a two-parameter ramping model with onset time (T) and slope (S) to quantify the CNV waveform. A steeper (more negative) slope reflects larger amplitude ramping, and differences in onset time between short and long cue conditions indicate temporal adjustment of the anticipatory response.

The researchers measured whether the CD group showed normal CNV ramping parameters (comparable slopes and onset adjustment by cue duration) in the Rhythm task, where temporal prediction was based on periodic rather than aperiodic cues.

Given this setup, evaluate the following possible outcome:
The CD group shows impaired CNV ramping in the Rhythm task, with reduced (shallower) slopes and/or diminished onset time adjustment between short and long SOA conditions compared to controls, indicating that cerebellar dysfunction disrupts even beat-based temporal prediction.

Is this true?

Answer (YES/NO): NO